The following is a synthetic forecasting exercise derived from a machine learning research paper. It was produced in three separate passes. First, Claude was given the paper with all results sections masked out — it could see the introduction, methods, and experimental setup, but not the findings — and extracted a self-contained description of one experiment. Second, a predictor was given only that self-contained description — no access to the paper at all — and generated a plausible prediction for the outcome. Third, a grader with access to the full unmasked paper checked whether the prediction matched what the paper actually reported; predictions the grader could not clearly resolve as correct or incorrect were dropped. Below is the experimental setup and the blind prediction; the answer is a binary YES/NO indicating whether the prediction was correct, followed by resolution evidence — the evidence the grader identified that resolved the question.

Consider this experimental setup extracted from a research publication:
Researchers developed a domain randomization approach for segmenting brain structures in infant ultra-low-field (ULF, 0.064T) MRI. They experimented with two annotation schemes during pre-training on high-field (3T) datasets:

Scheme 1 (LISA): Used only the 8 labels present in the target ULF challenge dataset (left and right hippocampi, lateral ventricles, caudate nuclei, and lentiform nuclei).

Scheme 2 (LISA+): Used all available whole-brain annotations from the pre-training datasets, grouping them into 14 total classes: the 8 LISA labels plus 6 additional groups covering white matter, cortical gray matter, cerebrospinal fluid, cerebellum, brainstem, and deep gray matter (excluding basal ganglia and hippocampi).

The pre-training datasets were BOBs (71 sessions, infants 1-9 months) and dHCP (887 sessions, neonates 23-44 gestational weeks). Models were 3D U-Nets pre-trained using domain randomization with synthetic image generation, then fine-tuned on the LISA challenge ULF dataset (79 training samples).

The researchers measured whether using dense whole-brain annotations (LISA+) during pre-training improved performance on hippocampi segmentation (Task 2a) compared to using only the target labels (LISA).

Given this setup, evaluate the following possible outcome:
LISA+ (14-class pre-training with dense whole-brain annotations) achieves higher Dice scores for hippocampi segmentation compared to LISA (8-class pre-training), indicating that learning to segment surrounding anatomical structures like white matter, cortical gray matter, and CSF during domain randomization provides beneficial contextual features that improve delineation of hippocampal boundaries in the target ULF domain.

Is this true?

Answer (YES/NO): NO